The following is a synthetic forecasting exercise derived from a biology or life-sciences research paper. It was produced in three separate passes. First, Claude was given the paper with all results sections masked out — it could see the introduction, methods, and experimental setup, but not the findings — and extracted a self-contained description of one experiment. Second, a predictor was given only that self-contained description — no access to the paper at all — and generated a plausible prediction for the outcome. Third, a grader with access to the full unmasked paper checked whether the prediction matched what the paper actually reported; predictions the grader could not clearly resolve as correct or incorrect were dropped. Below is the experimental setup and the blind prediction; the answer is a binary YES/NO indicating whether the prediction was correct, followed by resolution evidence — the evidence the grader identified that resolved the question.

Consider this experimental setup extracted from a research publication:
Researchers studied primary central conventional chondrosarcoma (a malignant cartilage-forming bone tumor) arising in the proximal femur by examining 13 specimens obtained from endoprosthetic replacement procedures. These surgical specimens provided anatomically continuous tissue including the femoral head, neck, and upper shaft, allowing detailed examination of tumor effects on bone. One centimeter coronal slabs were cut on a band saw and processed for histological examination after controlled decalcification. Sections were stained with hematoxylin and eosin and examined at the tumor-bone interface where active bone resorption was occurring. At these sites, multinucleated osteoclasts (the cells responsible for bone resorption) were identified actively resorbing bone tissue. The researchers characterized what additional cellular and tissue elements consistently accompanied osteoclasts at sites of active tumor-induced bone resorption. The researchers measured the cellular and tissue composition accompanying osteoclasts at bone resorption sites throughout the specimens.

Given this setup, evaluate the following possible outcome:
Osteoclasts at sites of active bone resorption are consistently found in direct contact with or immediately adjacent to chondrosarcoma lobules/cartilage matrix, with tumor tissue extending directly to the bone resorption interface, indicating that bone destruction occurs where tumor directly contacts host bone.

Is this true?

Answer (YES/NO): NO